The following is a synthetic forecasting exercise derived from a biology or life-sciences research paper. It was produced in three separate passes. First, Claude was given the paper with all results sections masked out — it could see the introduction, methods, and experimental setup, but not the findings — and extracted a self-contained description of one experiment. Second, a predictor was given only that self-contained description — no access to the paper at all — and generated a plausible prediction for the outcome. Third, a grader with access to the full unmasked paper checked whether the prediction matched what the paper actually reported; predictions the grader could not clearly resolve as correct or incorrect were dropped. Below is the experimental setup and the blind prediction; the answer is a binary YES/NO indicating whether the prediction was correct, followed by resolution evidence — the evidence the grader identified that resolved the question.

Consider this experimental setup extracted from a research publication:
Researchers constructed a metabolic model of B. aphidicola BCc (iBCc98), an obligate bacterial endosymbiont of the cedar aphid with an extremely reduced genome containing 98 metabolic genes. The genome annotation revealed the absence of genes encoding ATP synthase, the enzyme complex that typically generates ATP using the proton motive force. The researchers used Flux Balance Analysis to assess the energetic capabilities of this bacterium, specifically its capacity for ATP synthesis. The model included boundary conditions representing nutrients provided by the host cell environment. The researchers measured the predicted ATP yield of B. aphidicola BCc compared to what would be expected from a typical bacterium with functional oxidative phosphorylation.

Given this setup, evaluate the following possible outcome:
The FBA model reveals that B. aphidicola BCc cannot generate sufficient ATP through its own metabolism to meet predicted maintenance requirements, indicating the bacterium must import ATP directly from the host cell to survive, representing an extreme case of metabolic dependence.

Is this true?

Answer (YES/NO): NO